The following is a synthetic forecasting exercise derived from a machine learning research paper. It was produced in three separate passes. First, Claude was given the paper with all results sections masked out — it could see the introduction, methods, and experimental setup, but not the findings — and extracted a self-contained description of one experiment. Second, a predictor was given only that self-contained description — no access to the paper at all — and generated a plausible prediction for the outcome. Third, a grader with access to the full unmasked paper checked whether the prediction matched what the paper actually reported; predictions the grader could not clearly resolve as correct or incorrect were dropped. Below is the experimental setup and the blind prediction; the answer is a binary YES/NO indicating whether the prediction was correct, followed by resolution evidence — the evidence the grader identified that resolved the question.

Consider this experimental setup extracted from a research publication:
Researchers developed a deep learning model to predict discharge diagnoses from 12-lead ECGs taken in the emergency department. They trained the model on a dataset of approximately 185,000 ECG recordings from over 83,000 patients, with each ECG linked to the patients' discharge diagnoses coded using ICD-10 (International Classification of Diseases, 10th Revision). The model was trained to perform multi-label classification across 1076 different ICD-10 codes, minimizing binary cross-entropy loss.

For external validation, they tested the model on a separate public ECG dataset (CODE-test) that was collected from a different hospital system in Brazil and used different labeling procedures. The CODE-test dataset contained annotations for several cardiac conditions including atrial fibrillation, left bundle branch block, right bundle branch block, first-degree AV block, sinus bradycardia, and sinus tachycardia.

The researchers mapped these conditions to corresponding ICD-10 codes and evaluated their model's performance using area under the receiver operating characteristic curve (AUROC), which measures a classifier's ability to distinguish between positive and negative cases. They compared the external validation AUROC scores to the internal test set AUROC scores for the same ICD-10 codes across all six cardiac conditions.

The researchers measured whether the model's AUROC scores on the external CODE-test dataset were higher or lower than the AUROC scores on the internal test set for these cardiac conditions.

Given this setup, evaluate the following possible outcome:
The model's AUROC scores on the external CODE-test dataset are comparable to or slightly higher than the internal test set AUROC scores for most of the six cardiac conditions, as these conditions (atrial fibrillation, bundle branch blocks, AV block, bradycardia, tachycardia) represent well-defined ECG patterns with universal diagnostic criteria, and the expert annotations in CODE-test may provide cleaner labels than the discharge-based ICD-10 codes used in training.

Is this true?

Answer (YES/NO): YES